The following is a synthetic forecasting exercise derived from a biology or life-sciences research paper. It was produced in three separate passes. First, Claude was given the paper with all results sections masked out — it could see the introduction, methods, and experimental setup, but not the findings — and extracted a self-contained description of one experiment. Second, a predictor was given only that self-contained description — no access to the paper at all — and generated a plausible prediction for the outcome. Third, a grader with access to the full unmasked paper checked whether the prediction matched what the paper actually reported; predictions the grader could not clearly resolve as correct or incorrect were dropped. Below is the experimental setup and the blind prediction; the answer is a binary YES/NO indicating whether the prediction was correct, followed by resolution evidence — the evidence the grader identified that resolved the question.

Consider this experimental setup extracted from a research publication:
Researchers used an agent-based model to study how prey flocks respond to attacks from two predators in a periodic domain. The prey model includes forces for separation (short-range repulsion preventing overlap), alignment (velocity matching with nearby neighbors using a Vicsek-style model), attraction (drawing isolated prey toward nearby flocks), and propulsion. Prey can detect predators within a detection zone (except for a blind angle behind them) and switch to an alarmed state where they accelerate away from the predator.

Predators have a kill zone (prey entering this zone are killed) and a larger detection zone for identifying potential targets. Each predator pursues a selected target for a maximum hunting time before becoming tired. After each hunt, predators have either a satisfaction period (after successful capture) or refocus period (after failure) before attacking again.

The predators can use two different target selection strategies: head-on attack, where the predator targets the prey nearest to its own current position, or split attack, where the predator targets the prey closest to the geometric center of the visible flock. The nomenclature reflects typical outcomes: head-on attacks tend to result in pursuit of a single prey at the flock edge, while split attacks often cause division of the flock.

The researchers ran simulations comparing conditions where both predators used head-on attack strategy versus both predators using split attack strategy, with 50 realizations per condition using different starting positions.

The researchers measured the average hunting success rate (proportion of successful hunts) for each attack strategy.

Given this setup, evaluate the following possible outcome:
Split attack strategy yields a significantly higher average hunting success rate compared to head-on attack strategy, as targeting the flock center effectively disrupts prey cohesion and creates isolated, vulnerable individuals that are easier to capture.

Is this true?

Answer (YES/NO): NO